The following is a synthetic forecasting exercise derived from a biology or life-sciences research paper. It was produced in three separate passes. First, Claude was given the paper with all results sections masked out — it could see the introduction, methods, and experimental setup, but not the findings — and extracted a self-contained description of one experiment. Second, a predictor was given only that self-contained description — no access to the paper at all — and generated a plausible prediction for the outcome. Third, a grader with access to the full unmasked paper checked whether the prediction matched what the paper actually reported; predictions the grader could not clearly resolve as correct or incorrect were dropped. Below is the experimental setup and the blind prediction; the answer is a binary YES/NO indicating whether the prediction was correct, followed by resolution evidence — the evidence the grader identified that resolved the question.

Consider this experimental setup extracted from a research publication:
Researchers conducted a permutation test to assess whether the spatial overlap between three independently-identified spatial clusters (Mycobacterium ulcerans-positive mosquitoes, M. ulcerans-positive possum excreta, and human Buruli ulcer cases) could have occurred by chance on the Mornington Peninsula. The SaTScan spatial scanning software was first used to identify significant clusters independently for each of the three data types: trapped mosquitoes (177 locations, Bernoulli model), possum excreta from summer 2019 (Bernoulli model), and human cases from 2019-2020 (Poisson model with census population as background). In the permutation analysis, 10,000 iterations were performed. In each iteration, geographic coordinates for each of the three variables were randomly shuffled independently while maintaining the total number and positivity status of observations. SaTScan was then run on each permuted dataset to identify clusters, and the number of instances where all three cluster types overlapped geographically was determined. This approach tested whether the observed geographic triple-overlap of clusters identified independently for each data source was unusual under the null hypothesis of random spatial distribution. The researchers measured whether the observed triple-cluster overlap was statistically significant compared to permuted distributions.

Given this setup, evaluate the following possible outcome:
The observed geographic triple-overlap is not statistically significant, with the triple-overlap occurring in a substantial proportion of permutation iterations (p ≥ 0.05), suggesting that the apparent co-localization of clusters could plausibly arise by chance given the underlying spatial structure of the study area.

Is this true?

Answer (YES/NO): NO